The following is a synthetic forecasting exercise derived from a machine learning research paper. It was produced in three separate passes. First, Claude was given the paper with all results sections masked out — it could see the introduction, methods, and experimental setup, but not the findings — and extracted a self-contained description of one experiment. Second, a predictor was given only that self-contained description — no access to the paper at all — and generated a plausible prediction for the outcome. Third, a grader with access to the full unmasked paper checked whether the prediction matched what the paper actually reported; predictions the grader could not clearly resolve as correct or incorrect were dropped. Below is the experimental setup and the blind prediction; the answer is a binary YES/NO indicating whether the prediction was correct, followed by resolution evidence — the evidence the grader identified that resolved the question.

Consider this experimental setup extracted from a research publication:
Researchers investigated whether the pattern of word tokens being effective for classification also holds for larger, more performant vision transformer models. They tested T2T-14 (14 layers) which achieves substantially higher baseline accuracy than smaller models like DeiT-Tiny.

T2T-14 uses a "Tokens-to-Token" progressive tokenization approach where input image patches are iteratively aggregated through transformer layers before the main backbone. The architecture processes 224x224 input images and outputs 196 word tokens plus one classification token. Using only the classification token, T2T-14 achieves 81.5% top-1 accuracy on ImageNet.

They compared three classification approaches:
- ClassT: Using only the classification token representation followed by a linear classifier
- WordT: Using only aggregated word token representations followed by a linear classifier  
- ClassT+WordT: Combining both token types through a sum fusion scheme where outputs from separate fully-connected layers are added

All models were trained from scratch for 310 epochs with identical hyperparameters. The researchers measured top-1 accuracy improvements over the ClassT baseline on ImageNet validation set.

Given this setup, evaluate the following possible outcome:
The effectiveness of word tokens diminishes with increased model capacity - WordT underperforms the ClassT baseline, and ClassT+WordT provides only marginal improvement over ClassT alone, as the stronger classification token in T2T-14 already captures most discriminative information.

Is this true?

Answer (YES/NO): NO